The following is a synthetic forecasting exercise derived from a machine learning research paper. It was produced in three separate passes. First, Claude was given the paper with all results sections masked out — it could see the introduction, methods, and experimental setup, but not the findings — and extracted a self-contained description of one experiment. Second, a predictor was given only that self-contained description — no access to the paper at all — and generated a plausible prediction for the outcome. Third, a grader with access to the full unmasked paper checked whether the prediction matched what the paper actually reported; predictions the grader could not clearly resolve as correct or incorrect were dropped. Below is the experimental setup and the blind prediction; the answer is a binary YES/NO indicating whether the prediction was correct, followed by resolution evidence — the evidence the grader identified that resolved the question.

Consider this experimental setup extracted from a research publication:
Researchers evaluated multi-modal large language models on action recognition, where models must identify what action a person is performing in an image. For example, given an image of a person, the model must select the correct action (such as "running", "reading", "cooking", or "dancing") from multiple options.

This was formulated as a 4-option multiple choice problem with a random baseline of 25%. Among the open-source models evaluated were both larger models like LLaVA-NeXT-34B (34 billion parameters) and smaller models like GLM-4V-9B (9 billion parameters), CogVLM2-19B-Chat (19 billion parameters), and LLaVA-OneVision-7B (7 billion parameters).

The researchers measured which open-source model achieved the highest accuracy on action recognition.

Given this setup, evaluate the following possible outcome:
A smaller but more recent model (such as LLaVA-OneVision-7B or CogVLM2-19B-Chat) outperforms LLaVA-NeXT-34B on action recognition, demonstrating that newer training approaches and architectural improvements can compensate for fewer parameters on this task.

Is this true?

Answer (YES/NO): YES